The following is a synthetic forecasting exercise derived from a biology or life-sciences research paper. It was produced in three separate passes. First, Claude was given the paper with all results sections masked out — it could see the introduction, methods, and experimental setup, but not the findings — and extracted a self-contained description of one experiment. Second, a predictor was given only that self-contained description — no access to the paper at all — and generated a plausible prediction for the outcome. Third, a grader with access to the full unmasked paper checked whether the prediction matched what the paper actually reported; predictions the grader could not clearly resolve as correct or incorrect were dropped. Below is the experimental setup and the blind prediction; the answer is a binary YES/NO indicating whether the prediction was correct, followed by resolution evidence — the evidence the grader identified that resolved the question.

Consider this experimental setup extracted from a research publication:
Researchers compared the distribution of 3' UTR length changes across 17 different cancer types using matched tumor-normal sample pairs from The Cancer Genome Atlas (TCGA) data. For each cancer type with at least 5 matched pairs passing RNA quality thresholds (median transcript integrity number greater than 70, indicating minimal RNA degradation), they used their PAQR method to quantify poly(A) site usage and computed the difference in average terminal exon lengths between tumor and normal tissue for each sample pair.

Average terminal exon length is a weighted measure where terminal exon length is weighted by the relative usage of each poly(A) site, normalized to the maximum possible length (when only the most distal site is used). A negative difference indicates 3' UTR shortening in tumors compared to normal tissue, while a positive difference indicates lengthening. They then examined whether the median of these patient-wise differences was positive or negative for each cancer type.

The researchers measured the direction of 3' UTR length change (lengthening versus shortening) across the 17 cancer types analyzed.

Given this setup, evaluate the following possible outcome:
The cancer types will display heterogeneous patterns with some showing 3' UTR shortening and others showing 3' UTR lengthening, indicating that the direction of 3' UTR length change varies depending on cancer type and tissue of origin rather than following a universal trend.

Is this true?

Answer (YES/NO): NO